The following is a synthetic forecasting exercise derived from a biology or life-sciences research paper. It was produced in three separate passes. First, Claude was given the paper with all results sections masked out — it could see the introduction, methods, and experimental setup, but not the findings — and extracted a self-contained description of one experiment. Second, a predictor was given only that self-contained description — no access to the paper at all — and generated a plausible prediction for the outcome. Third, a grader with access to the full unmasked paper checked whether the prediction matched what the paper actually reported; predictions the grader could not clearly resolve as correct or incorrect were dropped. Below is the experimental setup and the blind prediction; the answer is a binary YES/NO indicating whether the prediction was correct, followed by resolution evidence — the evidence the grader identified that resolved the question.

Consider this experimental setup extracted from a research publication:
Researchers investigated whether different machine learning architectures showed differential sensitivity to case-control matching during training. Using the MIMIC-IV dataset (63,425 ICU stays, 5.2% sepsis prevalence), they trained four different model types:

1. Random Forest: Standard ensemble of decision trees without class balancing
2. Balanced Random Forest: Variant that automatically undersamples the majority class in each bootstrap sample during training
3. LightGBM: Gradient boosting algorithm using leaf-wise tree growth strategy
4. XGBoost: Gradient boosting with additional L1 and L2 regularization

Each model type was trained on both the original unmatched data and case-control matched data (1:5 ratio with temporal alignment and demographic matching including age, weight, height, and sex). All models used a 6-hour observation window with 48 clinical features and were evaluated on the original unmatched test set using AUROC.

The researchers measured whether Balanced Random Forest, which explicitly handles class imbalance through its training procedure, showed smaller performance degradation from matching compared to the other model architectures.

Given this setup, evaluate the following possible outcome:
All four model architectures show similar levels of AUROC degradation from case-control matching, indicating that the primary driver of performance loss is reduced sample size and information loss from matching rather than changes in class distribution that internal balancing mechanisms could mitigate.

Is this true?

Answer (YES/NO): NO